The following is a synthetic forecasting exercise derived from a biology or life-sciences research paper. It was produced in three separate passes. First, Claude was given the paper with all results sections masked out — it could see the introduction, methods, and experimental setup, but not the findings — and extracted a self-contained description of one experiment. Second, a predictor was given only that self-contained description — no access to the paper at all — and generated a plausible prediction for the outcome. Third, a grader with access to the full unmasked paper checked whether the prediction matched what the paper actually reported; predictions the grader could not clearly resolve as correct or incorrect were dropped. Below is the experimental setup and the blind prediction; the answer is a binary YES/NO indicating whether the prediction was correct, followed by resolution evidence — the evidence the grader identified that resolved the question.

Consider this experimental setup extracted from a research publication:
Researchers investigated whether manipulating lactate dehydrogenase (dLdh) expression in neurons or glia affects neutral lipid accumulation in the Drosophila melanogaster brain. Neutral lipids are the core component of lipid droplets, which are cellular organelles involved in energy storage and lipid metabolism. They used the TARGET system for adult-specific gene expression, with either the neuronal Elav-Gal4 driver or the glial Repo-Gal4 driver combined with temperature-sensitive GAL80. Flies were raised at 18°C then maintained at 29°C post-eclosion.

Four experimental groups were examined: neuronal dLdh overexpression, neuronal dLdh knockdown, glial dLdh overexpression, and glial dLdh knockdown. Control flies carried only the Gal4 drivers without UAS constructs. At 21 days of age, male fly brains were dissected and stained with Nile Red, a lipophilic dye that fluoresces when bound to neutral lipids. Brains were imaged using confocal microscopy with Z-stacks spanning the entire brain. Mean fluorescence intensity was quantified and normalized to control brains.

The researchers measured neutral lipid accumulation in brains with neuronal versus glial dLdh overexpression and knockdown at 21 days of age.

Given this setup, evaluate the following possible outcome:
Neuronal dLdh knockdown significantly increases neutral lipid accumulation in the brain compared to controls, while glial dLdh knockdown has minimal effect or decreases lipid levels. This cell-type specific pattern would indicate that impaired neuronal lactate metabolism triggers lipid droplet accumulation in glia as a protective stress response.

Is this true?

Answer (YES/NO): NO